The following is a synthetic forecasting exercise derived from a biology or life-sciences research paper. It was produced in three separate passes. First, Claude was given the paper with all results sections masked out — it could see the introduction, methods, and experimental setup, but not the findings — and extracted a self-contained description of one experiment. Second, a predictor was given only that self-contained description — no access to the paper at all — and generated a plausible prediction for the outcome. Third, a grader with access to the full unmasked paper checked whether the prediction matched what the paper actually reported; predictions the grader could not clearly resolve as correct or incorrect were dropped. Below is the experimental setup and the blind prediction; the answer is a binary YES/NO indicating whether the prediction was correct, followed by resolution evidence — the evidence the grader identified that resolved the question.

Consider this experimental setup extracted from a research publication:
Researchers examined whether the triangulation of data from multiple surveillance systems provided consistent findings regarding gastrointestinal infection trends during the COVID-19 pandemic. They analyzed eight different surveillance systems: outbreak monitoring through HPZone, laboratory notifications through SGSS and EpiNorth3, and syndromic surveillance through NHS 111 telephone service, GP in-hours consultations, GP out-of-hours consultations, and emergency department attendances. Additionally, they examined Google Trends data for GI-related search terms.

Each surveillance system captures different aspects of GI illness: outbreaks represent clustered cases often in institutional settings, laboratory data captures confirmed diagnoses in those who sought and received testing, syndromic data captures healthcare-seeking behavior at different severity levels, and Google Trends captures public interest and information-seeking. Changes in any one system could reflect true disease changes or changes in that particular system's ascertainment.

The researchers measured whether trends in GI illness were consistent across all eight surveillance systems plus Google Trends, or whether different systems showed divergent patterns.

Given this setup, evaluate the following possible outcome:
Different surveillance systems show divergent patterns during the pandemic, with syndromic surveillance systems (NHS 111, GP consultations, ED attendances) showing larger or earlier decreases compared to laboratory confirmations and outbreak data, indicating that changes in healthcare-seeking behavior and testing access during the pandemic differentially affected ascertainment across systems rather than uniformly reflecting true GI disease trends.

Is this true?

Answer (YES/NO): NO